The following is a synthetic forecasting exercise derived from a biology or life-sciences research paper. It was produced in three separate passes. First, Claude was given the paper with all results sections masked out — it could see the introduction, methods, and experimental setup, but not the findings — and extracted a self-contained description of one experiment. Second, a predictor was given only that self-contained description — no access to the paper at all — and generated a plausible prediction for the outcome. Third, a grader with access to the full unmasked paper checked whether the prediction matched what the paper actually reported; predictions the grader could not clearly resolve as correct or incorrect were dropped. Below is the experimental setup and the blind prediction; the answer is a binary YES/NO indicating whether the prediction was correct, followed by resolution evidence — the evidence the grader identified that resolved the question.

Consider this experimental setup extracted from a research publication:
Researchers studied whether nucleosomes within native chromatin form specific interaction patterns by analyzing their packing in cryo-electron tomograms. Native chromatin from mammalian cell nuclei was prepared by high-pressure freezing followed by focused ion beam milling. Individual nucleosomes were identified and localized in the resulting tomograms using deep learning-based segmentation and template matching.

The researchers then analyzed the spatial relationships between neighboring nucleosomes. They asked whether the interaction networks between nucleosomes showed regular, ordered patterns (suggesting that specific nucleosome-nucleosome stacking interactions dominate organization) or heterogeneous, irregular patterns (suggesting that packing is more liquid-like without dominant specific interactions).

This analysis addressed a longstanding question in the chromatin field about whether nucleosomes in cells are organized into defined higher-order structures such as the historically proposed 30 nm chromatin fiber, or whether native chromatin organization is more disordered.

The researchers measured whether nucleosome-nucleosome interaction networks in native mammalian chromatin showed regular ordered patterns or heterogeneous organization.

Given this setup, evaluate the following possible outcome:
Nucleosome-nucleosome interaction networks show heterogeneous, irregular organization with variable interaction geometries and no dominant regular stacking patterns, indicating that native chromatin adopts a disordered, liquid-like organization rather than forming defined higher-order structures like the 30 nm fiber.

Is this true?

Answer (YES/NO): YES